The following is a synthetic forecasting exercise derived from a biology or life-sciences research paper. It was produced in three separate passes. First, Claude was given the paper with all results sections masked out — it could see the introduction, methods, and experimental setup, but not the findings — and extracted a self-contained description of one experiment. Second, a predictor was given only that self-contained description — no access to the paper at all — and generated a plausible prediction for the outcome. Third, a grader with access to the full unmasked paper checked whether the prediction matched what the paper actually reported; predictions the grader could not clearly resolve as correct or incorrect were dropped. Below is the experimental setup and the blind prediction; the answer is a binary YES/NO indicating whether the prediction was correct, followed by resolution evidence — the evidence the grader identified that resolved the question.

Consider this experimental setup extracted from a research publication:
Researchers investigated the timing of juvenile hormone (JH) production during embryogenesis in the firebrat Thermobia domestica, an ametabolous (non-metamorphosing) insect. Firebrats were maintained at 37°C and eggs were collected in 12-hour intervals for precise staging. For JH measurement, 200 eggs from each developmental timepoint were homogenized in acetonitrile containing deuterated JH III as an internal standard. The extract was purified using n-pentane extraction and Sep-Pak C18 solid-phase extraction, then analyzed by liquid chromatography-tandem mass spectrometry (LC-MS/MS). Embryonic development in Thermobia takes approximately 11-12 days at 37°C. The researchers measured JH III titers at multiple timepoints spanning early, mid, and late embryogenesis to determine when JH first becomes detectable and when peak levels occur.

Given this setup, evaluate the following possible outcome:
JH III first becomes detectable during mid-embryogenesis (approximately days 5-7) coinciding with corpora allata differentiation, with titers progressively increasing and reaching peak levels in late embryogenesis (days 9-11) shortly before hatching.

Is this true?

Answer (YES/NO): YES